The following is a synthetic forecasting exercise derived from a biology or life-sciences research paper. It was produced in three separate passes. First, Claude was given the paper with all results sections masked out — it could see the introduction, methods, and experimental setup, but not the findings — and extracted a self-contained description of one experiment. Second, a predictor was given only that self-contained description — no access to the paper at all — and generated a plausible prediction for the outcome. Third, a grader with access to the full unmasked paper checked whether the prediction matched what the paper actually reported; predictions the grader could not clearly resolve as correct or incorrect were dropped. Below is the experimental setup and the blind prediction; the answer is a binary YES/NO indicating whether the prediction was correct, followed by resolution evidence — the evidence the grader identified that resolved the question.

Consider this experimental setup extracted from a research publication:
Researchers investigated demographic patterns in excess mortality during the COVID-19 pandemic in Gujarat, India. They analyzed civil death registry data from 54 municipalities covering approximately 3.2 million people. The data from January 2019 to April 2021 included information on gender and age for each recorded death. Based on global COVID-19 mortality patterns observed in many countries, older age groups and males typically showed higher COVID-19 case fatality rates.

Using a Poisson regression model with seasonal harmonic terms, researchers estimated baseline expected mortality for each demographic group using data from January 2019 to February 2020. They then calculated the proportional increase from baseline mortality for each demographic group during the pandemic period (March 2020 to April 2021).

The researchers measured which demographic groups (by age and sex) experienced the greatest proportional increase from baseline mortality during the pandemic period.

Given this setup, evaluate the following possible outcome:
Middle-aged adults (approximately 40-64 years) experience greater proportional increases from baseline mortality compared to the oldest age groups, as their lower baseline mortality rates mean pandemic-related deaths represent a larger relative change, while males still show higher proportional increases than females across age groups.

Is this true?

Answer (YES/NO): NO